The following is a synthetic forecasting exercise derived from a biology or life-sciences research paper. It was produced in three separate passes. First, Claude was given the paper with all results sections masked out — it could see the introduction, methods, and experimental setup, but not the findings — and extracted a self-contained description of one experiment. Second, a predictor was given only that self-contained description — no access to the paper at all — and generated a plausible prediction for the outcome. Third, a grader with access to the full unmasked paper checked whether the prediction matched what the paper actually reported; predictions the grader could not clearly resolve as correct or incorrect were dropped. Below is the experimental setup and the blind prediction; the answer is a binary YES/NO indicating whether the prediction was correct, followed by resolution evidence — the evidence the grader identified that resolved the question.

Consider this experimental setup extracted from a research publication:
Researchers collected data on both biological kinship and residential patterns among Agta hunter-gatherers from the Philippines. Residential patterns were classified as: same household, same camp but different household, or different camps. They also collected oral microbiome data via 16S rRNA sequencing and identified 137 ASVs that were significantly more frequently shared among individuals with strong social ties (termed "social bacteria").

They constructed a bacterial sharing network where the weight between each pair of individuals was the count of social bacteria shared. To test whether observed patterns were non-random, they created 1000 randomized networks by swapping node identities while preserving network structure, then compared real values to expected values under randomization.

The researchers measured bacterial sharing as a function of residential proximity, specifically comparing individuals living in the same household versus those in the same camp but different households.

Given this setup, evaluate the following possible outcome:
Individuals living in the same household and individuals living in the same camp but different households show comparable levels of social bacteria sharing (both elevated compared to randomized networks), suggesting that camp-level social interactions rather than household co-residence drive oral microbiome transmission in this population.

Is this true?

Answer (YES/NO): NO